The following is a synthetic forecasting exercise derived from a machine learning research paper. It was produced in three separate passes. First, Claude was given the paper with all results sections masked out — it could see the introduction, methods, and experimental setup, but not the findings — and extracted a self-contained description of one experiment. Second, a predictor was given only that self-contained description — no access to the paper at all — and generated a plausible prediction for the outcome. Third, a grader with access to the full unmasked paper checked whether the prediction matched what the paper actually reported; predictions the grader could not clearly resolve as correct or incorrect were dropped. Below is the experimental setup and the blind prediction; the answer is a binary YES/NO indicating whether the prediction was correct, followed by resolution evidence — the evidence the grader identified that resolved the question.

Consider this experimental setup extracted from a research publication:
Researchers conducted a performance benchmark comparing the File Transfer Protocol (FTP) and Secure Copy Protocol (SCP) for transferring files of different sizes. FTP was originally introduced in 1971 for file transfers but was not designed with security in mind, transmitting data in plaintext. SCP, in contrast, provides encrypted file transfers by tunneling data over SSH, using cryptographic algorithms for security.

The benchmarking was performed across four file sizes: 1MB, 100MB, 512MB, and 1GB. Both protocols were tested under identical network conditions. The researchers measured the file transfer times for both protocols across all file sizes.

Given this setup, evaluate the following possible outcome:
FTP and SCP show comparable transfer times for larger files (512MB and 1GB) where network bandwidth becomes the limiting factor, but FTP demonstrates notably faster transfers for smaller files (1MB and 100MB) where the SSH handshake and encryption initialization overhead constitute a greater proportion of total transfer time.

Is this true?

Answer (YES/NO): NO